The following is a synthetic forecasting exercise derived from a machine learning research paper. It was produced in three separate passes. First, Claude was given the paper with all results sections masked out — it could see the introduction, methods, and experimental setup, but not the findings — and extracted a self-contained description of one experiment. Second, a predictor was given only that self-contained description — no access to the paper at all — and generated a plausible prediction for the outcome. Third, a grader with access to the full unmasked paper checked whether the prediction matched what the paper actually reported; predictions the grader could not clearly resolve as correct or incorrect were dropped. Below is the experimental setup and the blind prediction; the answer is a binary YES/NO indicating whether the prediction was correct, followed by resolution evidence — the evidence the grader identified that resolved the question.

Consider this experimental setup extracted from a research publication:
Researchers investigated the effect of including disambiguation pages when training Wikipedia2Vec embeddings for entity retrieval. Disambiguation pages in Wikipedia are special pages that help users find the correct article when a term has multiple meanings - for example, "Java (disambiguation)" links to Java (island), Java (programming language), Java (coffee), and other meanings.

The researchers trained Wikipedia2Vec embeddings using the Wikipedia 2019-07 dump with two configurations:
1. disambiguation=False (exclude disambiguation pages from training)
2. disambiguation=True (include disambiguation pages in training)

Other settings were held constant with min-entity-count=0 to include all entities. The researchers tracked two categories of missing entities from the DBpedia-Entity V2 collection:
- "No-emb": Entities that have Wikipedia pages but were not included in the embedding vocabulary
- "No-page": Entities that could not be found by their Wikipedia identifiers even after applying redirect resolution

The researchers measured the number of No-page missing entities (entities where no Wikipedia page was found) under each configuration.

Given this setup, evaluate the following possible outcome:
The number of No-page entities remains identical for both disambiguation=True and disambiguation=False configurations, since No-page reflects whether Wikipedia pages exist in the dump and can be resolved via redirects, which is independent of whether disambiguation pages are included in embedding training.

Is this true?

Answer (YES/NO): NO